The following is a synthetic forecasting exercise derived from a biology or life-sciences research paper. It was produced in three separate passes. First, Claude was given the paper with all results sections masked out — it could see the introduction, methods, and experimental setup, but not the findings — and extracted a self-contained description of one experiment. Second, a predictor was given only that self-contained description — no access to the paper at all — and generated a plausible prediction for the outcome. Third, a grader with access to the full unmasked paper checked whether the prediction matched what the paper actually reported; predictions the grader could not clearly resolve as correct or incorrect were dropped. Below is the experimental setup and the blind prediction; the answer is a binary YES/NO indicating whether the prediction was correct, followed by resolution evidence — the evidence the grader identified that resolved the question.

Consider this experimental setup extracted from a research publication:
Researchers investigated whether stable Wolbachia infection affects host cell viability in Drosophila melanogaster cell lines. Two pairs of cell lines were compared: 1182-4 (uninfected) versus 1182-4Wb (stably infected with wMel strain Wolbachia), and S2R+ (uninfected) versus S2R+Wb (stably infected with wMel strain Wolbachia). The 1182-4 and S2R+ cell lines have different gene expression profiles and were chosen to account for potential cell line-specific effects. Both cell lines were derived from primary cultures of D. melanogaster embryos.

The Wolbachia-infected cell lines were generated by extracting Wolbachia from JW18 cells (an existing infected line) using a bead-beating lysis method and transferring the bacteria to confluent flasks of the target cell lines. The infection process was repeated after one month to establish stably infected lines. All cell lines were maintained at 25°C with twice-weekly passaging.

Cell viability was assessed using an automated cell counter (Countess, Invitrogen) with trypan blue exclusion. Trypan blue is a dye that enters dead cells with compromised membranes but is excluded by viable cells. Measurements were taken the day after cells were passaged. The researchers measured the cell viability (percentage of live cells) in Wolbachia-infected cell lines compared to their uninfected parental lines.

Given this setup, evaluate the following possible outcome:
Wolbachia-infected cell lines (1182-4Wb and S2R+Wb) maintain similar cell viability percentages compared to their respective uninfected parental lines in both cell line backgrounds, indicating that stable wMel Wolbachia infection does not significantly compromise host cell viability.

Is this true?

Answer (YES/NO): YES